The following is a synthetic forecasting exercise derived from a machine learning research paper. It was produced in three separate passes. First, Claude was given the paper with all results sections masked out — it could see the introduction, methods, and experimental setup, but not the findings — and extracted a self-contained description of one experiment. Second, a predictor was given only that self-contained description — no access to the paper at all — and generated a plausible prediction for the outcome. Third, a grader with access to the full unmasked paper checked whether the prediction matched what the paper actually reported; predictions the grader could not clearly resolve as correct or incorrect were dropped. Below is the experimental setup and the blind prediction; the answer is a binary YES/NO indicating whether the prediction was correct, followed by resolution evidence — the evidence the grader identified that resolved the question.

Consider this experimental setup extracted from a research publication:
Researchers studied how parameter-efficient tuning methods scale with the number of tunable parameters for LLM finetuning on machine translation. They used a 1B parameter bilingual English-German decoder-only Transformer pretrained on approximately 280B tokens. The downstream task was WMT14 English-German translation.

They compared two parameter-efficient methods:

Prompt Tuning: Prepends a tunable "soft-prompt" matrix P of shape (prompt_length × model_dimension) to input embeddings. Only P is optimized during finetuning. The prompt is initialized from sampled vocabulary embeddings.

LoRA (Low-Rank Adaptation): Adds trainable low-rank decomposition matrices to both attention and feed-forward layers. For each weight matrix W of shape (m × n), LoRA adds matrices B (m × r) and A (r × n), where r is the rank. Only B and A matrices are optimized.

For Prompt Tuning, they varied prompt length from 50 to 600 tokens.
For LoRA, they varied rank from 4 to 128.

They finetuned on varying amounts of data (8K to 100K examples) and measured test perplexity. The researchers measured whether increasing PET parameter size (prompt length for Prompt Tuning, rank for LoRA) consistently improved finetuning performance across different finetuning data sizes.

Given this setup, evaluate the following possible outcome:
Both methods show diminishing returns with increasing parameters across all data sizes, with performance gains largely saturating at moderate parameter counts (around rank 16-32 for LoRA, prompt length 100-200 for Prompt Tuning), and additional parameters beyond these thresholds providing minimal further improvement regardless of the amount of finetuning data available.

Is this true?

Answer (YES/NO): NO